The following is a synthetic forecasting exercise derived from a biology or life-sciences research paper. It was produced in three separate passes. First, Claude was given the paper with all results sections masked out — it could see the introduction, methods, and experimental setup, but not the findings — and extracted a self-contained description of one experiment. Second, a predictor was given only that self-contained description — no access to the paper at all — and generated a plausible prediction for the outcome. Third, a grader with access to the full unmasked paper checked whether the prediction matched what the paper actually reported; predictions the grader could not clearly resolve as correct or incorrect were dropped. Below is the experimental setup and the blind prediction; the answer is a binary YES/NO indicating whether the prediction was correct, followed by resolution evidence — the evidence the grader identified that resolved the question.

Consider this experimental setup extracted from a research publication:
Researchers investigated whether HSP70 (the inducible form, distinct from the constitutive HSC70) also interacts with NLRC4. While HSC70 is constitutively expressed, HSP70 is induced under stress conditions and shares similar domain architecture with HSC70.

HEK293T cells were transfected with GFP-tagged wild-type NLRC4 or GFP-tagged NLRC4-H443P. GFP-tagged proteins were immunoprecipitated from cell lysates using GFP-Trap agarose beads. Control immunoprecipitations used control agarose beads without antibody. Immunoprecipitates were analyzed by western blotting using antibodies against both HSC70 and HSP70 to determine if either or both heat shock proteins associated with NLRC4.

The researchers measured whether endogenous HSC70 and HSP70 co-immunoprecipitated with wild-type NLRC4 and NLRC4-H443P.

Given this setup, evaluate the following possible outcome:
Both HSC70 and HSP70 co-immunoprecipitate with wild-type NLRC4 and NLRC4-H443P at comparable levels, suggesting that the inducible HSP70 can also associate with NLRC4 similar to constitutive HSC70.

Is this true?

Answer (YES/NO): NO